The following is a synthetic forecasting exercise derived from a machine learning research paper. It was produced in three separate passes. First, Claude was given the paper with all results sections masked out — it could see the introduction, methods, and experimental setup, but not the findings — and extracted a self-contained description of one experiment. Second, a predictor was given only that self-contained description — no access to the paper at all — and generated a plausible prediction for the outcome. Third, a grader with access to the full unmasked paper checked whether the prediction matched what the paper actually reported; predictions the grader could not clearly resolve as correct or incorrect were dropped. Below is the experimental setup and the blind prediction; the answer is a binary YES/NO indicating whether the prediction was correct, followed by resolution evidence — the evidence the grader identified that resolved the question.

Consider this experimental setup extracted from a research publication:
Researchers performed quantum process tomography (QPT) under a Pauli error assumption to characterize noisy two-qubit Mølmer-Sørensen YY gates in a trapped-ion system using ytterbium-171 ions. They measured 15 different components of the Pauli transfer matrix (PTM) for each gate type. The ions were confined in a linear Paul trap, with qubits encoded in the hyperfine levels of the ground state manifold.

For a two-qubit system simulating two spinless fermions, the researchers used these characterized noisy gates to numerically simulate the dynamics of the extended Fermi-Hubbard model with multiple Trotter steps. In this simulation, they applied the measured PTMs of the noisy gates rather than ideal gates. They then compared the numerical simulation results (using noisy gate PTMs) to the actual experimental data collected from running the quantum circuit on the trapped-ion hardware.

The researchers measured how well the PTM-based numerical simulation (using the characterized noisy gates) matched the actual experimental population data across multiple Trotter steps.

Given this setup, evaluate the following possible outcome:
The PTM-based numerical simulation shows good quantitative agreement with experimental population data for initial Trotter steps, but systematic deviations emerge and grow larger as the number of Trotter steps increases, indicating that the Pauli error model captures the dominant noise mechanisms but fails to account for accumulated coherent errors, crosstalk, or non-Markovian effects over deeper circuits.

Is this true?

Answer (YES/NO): NO